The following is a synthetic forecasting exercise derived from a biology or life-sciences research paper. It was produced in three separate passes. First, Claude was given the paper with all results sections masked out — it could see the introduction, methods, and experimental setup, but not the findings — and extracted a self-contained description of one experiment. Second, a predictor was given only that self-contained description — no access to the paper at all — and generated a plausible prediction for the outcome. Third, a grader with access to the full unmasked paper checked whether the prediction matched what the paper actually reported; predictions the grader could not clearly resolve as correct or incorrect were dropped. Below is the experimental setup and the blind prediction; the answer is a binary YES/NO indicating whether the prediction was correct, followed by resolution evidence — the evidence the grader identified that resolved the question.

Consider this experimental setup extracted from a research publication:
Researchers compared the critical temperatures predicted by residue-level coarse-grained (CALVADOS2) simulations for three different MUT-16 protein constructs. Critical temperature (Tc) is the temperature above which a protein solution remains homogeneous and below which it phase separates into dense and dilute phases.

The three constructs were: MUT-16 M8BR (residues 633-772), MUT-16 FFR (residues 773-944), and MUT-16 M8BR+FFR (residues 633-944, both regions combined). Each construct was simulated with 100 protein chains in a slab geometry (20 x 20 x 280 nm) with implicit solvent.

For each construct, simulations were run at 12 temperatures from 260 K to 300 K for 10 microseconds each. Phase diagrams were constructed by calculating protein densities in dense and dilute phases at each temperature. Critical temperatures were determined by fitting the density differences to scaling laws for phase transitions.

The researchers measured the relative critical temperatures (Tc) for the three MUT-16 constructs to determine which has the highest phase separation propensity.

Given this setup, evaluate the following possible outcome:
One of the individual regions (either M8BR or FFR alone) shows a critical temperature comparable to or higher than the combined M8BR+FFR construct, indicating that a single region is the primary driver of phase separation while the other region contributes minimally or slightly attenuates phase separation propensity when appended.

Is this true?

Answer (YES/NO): YES